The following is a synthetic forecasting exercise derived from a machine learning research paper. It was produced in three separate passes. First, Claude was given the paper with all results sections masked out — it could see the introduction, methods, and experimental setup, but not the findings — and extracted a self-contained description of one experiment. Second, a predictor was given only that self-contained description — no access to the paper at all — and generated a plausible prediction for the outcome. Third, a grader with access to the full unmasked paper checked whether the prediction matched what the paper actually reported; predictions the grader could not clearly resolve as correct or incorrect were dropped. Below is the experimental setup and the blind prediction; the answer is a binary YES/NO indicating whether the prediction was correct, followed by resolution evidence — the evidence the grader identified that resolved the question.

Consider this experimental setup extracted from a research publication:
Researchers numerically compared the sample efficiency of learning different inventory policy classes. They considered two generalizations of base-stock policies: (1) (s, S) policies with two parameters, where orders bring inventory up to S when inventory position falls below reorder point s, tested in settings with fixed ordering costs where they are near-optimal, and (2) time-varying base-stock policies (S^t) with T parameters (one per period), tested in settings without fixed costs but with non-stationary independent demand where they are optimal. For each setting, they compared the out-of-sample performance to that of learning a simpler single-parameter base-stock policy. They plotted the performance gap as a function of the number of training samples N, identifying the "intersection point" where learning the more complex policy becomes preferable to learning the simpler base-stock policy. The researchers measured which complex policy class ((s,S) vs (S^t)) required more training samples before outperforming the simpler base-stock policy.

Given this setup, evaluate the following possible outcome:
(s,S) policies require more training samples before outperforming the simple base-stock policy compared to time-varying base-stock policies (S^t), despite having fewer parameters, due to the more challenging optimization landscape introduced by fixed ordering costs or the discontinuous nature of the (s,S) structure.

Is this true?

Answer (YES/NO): YES